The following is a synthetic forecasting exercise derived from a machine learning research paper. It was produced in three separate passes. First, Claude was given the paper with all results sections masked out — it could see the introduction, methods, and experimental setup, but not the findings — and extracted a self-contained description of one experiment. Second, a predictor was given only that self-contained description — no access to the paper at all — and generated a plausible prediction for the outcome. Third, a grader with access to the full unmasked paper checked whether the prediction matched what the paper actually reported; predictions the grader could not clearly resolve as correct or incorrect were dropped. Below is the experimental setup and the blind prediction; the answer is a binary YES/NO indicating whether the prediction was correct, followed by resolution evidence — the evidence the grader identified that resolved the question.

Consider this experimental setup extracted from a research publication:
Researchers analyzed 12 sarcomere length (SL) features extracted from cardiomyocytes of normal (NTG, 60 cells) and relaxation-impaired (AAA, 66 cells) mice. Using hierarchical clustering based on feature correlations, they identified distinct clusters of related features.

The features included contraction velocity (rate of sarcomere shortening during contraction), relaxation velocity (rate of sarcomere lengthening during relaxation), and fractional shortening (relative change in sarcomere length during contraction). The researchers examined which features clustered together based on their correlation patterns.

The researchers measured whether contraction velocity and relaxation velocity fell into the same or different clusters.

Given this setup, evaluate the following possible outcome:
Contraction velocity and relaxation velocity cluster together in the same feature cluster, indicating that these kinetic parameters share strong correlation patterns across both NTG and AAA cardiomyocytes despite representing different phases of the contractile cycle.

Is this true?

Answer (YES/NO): NO